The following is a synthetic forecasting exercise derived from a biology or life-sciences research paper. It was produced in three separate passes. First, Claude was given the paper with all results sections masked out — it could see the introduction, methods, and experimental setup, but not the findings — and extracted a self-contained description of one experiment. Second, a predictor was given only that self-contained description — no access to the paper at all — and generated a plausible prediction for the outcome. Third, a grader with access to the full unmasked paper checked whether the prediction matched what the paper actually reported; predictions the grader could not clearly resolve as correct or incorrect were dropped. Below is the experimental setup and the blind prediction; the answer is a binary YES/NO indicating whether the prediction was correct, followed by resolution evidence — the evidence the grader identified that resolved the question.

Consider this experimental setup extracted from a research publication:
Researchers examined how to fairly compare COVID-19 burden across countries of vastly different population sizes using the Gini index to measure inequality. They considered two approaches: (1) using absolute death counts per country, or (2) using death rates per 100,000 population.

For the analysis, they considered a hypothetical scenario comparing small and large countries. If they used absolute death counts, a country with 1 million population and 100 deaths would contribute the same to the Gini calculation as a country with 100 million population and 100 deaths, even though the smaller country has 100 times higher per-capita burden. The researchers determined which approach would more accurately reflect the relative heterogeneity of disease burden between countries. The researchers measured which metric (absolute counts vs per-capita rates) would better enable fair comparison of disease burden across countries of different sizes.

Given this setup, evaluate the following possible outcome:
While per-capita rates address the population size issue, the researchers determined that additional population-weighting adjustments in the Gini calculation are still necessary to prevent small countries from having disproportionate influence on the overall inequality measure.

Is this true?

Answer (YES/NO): NO